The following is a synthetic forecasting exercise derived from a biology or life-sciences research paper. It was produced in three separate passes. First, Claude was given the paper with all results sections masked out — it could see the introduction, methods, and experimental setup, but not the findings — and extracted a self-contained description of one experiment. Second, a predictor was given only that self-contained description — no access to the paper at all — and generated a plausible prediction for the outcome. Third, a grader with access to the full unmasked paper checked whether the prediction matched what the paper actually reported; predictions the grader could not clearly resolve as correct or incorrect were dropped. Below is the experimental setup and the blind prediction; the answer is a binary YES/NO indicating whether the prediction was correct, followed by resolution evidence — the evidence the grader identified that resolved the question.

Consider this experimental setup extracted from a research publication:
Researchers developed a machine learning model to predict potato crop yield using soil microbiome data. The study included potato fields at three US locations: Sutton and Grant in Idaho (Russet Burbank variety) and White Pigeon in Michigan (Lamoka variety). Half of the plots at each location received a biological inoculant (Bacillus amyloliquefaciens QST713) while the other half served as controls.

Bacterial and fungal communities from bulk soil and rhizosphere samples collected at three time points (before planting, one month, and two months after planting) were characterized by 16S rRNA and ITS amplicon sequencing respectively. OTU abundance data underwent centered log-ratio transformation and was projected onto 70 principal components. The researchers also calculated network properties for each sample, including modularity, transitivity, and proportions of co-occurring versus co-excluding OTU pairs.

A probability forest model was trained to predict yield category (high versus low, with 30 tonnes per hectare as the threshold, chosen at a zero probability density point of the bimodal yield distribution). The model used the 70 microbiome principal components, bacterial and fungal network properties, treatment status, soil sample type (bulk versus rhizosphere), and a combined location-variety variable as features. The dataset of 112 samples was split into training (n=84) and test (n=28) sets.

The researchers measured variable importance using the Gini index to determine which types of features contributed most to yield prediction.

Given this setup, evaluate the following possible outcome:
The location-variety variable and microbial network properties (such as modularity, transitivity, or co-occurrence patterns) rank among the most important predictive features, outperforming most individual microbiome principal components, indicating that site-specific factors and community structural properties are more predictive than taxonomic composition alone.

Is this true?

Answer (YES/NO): NO